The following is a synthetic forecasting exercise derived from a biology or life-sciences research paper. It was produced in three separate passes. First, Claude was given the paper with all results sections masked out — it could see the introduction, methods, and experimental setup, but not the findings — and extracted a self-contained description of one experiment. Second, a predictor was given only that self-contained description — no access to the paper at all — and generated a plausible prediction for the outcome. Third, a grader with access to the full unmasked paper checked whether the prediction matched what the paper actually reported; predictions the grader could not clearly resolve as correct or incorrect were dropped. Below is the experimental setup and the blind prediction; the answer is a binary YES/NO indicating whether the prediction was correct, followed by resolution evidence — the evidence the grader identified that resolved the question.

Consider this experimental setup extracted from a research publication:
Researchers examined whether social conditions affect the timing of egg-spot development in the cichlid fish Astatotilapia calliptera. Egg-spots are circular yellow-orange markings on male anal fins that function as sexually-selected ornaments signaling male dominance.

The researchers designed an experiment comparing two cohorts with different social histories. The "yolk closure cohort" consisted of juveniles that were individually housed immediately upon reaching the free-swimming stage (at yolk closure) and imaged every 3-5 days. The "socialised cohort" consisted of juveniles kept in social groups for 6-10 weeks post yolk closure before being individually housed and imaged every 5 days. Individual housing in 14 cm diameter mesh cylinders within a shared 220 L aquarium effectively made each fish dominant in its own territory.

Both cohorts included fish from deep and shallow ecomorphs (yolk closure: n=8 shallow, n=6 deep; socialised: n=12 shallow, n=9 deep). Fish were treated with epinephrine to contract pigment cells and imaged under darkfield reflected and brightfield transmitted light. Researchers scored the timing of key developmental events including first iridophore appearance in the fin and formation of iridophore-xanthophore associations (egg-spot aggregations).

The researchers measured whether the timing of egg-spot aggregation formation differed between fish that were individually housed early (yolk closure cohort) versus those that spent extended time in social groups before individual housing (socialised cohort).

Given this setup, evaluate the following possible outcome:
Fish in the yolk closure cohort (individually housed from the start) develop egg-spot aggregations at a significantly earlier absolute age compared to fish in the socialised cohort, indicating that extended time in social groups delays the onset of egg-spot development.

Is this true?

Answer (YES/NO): YES